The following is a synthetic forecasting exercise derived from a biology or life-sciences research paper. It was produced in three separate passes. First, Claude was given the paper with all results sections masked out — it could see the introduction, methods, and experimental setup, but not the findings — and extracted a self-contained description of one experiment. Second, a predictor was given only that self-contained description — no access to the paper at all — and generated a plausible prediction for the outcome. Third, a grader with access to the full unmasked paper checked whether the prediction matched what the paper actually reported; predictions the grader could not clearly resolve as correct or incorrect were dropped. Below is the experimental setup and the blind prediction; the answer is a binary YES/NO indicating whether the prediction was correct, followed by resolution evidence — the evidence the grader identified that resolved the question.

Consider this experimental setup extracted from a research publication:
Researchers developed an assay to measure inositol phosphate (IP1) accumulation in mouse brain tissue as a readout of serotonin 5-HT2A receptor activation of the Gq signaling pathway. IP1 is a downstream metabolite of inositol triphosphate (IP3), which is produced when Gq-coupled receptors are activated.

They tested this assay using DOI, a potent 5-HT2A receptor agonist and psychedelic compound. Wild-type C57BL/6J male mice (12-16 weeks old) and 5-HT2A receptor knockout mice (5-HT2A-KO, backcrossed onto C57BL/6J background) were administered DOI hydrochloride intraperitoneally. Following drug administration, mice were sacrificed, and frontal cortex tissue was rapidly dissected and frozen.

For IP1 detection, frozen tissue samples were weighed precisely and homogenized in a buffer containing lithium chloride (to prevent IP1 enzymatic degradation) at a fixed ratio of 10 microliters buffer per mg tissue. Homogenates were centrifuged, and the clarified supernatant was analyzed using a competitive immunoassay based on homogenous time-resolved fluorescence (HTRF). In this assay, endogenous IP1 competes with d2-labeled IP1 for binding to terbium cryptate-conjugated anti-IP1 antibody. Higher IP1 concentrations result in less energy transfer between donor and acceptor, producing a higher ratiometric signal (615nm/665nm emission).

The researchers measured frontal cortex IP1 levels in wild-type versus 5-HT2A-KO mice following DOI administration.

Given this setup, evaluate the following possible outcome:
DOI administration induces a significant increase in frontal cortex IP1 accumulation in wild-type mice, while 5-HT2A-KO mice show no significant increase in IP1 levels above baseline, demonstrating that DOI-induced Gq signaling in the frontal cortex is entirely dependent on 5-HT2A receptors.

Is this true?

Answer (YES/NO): YES